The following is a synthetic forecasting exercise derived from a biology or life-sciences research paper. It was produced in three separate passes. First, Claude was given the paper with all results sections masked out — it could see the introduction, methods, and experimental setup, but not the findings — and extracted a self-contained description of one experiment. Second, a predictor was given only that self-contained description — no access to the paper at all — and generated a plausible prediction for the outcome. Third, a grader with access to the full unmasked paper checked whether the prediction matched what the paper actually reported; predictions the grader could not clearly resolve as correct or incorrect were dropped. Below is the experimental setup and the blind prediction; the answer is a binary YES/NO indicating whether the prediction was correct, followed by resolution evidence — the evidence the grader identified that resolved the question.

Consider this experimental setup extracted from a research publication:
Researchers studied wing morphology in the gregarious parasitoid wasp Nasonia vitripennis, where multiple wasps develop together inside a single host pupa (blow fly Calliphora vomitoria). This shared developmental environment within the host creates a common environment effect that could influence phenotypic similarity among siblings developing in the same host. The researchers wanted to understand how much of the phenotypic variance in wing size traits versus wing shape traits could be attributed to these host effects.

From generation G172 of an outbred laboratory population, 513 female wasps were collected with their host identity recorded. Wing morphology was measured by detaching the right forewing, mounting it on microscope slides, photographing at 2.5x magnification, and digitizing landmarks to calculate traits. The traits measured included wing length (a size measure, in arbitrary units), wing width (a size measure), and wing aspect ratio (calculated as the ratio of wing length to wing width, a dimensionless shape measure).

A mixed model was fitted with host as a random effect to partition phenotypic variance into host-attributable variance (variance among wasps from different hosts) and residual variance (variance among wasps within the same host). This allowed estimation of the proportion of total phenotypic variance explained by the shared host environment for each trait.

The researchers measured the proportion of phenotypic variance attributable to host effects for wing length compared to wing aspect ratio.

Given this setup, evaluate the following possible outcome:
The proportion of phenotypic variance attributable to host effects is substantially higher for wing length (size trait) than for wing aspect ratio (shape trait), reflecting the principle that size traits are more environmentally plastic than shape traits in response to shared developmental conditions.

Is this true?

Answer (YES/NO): YES